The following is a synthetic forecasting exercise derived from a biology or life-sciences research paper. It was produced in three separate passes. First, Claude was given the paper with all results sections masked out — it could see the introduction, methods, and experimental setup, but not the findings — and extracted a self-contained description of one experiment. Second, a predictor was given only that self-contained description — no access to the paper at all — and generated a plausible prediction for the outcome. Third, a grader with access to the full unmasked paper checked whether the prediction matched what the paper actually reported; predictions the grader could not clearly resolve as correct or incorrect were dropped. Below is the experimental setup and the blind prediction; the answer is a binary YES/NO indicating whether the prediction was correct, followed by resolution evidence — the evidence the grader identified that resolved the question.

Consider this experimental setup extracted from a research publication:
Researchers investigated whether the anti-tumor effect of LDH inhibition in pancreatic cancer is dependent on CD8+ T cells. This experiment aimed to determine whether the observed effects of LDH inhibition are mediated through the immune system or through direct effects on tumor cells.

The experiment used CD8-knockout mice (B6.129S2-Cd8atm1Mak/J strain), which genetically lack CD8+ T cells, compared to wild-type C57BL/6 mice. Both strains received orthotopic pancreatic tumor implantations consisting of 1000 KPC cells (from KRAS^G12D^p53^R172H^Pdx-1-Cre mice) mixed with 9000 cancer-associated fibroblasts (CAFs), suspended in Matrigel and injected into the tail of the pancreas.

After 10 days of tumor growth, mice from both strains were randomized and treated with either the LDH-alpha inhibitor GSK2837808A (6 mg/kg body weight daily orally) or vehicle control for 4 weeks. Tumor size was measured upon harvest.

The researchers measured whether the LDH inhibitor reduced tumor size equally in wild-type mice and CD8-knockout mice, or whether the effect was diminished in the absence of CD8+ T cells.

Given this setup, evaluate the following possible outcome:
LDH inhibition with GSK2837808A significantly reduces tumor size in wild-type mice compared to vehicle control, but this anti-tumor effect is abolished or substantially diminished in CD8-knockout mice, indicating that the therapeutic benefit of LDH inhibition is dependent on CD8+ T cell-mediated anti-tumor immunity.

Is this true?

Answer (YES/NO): YES